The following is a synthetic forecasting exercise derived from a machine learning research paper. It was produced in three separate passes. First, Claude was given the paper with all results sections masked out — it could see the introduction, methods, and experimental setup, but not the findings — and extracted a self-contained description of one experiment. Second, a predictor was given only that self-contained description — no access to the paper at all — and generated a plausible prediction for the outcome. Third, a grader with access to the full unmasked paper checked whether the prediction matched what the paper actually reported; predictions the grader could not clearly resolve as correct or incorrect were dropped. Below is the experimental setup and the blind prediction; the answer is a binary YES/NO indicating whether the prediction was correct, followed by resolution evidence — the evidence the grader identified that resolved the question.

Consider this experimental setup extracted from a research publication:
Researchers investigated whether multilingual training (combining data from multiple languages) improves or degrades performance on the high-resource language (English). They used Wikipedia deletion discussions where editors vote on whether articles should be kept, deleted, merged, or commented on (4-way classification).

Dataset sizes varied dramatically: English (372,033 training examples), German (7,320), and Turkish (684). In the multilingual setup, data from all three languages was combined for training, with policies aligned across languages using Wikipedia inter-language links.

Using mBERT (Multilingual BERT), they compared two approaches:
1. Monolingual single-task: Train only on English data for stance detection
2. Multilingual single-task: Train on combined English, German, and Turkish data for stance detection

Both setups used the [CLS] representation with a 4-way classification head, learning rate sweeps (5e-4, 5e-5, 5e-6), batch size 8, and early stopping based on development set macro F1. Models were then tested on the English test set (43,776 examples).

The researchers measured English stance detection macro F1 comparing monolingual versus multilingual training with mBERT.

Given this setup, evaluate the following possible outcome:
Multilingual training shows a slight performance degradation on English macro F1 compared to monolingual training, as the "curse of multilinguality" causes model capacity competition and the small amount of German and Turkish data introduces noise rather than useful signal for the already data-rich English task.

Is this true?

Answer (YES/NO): NO